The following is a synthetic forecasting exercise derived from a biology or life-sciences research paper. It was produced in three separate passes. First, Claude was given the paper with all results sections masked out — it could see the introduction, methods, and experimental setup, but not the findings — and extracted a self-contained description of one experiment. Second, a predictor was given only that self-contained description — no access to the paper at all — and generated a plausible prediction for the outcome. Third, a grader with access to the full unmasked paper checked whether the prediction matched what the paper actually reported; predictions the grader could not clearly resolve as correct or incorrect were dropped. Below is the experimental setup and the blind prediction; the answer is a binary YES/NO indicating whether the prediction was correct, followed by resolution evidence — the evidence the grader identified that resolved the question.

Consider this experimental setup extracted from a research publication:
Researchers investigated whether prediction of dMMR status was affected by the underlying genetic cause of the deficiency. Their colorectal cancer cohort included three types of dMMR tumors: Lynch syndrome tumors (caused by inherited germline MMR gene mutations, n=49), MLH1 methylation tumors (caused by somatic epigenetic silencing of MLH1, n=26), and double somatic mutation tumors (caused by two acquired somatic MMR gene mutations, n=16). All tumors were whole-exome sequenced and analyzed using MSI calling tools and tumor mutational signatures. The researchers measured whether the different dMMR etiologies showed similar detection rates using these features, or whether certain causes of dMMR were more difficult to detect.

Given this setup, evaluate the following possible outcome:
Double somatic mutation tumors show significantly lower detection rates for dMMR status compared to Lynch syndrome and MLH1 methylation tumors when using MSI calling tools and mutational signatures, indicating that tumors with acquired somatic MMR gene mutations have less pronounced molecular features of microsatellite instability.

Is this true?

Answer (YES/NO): NO